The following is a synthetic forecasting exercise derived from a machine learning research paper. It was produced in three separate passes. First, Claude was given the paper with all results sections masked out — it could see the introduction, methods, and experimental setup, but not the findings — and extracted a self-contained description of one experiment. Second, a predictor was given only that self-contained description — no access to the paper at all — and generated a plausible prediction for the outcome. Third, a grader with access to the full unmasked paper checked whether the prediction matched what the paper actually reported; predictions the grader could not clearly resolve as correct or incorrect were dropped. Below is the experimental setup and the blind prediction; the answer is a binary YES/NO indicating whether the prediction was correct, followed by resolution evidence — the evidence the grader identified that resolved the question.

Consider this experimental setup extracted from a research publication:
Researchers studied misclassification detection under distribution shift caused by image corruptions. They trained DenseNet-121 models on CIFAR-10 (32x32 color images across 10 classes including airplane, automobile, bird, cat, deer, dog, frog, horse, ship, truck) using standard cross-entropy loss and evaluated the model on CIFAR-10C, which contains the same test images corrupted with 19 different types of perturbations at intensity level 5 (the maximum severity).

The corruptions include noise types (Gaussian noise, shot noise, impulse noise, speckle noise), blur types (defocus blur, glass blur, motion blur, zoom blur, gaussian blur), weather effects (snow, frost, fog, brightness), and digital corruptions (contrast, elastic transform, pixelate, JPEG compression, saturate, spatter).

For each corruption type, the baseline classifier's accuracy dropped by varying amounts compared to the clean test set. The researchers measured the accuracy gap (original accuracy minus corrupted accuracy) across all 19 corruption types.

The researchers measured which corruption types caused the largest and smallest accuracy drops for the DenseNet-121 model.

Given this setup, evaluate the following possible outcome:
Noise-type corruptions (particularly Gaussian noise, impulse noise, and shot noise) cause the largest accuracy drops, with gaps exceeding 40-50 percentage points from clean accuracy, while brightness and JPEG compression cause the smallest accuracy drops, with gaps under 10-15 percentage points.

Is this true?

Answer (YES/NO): NO